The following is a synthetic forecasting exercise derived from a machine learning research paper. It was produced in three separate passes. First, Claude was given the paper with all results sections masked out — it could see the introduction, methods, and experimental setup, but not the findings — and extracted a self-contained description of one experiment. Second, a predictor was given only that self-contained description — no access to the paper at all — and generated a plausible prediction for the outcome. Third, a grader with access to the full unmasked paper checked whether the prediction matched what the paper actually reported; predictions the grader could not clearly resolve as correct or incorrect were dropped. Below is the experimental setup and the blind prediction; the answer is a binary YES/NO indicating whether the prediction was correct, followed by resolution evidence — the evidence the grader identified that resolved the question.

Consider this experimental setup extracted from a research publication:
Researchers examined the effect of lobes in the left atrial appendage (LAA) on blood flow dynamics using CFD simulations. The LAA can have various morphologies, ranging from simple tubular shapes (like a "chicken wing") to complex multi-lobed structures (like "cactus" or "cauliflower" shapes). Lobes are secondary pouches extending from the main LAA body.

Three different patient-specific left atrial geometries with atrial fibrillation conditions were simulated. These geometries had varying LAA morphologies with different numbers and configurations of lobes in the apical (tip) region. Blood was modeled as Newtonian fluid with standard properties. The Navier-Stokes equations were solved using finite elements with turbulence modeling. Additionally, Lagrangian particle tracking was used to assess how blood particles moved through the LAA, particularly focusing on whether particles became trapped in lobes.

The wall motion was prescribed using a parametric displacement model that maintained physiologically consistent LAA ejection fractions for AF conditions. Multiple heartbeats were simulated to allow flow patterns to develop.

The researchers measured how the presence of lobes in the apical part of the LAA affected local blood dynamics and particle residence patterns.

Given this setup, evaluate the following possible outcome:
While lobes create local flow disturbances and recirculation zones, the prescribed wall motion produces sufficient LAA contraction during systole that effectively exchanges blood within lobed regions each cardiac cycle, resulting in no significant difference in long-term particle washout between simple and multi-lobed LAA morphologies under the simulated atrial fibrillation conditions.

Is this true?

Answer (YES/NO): NO